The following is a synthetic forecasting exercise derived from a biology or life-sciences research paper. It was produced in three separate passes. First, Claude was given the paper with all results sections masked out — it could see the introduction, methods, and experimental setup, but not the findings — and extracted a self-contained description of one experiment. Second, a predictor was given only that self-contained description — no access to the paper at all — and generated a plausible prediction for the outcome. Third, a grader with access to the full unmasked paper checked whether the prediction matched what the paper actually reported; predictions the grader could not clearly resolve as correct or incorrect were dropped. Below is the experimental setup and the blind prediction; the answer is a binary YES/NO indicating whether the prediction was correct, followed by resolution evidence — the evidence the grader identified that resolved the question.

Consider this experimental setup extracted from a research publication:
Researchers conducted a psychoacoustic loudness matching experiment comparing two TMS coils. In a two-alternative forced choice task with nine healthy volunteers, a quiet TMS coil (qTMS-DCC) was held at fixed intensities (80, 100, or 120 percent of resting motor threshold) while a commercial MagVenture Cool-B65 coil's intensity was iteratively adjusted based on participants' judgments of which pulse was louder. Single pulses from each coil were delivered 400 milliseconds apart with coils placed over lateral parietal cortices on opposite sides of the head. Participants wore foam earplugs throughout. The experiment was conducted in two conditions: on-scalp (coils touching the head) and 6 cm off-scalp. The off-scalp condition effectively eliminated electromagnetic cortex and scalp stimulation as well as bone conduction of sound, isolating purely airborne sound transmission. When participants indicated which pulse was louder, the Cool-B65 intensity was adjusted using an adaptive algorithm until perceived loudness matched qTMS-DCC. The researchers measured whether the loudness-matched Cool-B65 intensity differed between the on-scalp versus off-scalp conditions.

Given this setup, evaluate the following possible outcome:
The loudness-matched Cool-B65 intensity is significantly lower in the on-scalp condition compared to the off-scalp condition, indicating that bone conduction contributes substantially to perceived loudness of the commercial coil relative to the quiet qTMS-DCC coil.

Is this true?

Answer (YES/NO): NO